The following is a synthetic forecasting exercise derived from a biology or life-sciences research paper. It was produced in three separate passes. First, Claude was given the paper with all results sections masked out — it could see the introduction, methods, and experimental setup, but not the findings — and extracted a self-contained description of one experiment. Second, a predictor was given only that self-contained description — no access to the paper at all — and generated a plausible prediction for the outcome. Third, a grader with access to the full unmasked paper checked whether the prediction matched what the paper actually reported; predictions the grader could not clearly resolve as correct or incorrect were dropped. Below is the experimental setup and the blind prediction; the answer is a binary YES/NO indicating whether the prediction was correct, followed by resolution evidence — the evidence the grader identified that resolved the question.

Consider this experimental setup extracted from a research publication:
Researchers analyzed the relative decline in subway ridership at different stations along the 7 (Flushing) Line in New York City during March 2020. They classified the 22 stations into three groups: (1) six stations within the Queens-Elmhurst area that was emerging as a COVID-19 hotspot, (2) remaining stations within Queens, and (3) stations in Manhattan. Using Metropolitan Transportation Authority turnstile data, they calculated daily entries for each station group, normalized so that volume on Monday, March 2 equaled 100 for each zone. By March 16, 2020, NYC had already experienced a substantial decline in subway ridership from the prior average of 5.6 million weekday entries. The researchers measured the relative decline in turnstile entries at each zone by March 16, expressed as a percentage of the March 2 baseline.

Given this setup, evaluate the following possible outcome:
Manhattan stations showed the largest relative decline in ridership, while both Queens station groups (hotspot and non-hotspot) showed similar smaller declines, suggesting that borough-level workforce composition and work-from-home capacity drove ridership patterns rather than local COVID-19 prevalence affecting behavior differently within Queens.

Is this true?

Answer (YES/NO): NO